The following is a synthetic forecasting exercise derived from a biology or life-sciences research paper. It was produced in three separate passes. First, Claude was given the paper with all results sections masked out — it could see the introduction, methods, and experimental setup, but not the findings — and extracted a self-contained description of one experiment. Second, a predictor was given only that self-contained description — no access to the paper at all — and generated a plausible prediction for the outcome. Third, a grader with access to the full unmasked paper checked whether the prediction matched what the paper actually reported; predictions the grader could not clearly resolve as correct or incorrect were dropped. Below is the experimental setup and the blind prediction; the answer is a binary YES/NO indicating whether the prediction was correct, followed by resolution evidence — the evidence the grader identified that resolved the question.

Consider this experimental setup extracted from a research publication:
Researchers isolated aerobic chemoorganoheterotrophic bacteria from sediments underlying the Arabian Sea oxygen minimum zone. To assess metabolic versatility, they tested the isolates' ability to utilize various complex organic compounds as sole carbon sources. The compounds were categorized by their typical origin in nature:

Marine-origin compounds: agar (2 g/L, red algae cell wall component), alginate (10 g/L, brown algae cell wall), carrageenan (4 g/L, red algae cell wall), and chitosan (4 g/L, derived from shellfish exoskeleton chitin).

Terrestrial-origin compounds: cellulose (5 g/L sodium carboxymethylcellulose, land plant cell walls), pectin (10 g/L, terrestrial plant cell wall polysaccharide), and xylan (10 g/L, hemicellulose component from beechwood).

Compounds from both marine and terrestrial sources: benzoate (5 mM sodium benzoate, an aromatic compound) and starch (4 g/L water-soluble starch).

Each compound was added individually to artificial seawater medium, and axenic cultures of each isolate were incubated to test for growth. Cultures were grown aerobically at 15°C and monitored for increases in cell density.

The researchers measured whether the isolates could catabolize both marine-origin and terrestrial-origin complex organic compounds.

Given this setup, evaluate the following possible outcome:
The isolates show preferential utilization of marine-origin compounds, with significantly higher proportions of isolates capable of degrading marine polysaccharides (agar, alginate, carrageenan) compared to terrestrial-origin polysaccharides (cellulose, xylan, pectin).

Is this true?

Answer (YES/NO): NO